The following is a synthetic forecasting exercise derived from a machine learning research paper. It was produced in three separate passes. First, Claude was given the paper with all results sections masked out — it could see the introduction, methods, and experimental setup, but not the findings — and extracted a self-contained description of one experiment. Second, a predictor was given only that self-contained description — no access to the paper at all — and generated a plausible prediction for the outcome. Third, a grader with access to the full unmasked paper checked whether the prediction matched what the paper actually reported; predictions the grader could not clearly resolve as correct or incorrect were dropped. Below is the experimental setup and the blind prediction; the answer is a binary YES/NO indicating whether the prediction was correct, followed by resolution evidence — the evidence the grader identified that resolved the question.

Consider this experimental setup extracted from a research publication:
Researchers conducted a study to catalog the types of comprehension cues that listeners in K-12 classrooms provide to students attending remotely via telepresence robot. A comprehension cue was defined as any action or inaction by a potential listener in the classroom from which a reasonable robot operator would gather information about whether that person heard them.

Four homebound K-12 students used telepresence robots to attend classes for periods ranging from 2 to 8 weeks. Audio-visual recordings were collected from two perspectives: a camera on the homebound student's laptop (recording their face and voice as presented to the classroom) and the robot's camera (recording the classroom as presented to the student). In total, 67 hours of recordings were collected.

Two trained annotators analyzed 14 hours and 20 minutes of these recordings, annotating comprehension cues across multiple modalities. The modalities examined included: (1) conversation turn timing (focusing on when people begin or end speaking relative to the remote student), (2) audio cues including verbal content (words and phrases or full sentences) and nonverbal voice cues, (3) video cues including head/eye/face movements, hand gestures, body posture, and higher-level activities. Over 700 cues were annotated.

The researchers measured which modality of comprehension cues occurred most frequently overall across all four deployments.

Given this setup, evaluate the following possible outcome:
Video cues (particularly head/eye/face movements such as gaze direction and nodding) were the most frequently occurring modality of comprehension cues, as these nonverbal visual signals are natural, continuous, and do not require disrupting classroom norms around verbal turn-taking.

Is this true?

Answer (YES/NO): NO